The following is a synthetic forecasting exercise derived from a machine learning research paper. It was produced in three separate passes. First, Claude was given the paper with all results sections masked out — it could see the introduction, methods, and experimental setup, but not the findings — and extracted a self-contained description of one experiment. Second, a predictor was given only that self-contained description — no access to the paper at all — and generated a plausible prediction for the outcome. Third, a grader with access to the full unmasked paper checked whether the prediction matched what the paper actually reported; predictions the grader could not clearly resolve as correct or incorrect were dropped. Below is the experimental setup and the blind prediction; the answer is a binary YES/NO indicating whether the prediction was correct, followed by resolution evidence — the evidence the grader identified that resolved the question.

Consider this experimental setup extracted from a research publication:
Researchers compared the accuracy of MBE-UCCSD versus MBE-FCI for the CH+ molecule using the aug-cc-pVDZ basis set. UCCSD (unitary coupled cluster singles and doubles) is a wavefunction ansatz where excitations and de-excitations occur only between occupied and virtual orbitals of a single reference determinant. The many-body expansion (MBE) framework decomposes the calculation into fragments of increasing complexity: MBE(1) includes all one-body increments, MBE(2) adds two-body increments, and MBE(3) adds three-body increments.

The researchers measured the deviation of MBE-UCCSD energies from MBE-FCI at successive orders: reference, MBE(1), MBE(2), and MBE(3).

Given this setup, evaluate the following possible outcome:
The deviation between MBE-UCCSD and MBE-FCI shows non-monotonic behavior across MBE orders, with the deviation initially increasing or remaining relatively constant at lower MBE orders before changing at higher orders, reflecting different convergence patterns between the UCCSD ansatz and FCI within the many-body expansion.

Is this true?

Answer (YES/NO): NO